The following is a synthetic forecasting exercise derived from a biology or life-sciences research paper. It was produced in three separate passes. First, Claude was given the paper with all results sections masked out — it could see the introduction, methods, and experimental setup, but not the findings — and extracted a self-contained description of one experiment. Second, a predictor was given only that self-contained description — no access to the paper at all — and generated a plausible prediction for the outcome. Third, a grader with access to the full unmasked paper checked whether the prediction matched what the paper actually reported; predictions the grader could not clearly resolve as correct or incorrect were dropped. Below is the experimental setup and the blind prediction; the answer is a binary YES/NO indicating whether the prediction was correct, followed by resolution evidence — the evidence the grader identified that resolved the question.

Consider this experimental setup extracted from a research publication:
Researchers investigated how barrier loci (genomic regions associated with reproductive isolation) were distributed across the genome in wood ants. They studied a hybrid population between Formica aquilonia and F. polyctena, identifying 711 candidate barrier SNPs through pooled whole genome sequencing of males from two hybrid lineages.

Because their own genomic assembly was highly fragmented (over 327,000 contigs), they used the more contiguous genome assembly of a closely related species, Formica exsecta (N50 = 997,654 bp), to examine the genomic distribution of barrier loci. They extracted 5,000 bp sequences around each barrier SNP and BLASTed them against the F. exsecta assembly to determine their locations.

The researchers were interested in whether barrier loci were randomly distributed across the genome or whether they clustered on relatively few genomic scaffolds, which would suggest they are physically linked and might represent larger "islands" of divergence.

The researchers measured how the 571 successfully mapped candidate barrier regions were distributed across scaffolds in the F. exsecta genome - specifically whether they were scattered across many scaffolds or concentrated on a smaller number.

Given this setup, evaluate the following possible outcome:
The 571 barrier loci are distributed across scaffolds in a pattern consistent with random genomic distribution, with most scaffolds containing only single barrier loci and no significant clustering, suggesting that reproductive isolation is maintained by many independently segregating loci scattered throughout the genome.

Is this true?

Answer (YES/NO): NO